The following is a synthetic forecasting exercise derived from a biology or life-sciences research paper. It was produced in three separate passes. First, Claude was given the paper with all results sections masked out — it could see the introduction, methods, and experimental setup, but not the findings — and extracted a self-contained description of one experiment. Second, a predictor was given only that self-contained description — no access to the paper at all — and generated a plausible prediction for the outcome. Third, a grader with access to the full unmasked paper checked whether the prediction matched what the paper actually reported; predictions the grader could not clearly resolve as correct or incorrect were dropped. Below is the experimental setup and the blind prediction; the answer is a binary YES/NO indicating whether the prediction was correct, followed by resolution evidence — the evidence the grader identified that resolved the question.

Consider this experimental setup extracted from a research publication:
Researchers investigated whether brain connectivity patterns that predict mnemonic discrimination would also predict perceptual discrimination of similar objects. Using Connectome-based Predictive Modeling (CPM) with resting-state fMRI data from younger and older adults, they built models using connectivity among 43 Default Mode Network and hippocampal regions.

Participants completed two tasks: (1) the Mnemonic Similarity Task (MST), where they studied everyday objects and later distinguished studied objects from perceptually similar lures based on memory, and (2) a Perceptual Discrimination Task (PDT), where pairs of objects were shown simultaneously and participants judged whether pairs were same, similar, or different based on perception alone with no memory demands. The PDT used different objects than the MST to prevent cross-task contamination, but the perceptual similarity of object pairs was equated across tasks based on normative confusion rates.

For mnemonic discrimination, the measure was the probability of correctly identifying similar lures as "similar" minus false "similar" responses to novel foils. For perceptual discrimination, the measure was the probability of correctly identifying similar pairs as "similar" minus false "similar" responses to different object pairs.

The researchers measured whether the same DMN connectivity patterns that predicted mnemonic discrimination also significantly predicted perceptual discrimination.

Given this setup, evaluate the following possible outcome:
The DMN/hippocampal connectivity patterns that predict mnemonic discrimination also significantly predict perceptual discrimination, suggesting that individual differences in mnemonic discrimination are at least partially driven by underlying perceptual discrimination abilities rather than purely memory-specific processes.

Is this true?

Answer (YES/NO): NO